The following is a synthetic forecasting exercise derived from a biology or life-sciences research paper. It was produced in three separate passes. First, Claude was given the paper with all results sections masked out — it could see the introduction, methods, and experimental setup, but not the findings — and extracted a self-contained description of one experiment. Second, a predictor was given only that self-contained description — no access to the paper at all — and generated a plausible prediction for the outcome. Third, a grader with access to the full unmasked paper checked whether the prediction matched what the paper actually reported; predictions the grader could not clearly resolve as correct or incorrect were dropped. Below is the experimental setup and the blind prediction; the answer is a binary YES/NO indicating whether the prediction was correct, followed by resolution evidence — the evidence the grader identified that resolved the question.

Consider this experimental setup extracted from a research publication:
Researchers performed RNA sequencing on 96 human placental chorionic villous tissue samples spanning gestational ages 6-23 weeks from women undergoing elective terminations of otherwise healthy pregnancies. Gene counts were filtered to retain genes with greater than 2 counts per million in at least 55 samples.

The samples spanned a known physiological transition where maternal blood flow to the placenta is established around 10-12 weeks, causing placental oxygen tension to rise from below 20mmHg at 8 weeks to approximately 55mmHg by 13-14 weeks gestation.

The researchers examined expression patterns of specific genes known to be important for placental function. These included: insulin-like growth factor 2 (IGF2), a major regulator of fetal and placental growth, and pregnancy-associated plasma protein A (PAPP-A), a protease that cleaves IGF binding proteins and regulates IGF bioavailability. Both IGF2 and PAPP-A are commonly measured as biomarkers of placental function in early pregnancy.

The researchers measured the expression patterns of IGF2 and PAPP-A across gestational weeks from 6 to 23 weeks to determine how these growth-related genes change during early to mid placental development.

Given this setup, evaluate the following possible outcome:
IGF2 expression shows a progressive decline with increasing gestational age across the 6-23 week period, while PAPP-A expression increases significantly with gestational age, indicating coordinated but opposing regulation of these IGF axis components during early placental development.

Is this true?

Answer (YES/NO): NO